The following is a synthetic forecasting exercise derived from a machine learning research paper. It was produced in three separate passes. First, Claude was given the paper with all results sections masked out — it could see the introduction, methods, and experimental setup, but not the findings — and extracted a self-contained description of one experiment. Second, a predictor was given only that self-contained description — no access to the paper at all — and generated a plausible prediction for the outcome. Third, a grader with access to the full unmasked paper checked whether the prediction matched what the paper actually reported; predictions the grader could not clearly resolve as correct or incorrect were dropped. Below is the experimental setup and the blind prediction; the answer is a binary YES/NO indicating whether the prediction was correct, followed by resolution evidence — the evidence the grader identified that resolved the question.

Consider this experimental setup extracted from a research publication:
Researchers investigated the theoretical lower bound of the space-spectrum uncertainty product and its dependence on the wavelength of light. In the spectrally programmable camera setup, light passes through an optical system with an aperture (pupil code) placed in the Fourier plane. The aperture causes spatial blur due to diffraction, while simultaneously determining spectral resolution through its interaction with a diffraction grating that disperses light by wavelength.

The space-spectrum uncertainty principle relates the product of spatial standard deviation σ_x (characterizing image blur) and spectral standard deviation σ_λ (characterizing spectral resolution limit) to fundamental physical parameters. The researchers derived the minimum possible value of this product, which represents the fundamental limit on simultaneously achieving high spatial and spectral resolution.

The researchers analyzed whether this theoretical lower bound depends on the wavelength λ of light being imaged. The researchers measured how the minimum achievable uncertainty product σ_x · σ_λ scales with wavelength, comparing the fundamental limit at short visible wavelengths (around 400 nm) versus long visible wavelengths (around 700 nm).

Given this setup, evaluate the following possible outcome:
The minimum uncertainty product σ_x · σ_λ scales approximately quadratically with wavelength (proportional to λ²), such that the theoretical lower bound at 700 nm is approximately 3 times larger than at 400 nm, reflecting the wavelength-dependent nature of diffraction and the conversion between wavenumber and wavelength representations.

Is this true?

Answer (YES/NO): NO